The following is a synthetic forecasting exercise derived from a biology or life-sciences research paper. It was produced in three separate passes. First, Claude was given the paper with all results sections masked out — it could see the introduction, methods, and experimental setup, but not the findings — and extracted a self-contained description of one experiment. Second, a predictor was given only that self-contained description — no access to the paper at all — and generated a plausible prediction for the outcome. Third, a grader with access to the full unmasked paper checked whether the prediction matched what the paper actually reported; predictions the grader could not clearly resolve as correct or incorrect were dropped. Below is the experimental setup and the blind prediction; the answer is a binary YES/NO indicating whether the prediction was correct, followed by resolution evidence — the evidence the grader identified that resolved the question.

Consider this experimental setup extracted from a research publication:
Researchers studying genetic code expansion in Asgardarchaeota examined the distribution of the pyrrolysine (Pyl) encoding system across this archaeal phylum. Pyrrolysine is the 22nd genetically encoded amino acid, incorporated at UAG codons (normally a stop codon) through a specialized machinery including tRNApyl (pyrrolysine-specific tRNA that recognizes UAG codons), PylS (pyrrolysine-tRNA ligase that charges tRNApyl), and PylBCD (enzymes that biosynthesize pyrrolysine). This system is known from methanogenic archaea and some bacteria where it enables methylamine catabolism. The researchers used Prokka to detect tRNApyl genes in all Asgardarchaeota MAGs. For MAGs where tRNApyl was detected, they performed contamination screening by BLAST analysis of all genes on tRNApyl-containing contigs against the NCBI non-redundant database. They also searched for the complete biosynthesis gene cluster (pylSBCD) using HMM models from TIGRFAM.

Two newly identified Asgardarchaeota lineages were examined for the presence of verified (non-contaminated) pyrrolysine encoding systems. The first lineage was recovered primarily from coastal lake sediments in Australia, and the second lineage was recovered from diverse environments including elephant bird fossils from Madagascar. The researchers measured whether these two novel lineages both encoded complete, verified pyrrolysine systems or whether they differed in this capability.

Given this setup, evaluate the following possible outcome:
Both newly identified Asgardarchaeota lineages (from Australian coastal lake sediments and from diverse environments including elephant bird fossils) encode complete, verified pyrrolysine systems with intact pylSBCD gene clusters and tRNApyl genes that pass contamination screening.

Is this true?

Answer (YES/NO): NO